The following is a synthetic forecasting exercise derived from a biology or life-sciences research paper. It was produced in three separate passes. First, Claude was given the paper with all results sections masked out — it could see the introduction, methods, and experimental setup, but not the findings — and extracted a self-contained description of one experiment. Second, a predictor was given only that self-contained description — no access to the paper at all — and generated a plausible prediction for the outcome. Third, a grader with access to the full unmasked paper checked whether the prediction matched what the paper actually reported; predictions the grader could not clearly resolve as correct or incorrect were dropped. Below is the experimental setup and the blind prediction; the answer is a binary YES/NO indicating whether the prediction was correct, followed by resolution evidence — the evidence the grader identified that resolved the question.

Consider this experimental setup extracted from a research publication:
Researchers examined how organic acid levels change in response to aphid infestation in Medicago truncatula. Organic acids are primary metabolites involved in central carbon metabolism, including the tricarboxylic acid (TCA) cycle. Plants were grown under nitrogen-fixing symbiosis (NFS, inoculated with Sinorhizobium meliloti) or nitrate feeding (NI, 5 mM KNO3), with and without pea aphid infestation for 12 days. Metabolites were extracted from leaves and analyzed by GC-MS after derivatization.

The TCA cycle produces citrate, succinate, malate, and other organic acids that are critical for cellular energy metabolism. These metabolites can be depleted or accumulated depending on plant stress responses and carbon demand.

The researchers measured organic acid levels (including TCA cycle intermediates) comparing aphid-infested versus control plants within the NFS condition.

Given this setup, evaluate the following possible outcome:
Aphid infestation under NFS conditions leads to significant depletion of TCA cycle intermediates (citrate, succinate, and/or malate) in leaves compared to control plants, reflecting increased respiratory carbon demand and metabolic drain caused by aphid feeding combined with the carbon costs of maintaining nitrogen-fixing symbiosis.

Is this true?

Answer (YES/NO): NO